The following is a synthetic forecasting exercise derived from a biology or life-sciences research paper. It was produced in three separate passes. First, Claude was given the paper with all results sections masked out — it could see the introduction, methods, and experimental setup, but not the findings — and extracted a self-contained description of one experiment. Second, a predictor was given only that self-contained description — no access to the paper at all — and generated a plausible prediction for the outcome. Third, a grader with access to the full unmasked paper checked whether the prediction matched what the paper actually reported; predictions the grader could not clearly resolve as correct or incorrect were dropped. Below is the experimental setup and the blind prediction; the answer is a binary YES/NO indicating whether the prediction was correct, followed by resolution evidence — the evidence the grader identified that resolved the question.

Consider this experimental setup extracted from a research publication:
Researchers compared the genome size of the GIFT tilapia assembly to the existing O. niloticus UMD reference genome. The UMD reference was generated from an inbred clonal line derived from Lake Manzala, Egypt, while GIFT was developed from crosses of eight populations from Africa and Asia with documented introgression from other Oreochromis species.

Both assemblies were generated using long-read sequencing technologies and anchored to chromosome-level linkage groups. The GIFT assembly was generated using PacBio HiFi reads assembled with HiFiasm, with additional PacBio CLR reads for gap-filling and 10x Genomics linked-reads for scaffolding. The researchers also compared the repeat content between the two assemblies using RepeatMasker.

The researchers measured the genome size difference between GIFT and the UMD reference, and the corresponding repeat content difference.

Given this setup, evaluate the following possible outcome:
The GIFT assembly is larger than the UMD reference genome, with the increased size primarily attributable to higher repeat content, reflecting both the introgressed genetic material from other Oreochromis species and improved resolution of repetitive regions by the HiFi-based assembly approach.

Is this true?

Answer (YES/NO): NO